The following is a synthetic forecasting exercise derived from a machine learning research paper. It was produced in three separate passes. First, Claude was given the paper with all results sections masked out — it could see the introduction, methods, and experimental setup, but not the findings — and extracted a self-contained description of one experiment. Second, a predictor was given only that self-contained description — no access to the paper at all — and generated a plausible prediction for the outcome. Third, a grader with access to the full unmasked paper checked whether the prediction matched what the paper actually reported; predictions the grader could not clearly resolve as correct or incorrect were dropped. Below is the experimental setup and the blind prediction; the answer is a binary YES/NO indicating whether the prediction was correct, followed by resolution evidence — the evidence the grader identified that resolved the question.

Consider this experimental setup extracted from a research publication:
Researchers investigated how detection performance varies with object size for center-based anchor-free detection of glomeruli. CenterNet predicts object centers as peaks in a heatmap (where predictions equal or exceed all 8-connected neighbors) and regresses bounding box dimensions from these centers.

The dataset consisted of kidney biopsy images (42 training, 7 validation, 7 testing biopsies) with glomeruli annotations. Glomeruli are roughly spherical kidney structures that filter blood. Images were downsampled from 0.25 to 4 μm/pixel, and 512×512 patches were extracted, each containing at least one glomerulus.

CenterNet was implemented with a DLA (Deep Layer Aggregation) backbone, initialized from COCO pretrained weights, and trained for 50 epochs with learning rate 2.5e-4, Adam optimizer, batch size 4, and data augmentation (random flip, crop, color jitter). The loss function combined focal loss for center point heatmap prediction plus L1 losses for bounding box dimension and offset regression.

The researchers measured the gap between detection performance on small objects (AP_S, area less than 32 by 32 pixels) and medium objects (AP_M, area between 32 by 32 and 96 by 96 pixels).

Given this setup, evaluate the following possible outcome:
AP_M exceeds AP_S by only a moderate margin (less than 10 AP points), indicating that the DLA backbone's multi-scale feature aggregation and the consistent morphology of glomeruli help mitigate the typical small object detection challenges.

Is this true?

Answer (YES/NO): NO